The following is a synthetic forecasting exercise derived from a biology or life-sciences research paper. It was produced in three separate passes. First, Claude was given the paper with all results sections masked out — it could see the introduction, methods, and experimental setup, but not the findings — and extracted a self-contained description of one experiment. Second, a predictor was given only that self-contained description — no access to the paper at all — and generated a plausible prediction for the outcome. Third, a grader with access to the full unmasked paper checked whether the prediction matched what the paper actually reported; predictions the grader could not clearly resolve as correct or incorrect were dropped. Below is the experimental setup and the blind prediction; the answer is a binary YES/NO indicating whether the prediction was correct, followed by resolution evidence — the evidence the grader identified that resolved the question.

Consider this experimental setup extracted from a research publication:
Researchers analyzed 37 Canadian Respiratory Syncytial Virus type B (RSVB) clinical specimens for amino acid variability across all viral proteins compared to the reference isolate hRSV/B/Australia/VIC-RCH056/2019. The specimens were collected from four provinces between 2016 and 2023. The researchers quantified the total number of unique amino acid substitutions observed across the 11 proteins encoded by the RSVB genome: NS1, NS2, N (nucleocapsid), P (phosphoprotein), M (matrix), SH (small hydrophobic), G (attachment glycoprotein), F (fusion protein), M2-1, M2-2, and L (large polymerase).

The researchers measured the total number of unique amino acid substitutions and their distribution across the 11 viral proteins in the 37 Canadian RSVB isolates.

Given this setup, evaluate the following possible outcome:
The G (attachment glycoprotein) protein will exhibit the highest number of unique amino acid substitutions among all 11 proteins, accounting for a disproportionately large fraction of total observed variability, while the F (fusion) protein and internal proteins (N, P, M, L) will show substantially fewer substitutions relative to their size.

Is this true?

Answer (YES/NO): NO